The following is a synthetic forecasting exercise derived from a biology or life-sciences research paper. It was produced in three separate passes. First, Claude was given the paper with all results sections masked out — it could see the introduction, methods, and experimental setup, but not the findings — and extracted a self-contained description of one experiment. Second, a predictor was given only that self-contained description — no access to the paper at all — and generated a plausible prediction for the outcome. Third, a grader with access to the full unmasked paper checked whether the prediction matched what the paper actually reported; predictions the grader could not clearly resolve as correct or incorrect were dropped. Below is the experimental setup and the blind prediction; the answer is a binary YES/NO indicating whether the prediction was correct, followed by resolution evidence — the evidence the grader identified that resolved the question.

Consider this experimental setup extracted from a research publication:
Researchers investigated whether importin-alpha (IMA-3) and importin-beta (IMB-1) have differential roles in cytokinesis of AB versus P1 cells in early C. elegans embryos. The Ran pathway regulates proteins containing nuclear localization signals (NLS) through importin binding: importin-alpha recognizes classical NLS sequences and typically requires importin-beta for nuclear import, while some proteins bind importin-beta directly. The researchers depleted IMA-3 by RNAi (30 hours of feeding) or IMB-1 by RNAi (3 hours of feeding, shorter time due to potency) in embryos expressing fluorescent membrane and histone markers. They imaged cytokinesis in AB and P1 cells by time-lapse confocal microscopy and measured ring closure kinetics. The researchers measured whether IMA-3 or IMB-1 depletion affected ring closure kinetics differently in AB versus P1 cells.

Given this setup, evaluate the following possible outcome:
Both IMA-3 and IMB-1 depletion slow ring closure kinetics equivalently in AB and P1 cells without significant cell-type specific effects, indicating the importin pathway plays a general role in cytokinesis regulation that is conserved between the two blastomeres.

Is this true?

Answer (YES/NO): NO